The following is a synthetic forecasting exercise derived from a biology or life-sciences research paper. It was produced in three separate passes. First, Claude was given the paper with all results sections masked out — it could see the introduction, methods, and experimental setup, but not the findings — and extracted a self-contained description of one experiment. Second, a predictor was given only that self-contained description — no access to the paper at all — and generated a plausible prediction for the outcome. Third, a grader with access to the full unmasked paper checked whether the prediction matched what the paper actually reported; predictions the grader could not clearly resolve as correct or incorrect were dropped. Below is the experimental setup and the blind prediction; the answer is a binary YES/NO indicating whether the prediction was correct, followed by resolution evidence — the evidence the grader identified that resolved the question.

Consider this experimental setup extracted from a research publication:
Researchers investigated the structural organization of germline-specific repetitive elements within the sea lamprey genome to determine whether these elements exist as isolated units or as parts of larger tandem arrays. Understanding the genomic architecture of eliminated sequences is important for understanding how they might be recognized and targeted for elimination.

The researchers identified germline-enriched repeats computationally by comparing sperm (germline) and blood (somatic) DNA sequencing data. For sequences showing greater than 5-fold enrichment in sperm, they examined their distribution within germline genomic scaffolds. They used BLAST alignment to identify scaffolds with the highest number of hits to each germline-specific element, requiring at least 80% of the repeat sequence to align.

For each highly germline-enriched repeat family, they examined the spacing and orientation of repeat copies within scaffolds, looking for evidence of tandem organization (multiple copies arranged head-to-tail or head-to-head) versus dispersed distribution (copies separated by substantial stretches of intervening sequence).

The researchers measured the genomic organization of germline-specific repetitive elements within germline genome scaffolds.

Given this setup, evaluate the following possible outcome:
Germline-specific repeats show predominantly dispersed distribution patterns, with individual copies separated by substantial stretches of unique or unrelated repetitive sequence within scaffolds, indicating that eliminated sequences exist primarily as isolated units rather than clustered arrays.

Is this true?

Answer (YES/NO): NO